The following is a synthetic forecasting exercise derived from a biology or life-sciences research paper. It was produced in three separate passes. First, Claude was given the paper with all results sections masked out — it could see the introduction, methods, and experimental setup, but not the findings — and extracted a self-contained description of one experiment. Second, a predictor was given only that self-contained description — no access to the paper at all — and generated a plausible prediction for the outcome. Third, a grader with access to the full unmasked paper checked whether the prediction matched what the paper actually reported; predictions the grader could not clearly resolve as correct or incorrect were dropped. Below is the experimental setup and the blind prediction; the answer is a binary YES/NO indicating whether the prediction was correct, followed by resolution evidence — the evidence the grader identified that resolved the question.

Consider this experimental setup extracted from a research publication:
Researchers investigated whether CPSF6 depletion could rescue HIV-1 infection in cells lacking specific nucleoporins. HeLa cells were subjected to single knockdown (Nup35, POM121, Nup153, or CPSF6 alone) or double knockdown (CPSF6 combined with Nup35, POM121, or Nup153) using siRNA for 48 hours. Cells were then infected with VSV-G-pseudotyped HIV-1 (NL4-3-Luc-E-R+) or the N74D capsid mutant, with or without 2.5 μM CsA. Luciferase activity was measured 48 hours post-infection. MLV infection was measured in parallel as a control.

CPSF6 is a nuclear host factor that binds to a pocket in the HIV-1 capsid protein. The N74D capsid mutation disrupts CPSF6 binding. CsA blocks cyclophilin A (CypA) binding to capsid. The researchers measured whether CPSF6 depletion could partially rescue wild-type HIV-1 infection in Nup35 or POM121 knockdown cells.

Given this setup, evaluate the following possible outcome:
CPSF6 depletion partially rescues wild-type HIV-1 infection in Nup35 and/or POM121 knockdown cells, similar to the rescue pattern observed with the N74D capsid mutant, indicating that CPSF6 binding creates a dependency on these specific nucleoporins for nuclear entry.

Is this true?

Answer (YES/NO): YES